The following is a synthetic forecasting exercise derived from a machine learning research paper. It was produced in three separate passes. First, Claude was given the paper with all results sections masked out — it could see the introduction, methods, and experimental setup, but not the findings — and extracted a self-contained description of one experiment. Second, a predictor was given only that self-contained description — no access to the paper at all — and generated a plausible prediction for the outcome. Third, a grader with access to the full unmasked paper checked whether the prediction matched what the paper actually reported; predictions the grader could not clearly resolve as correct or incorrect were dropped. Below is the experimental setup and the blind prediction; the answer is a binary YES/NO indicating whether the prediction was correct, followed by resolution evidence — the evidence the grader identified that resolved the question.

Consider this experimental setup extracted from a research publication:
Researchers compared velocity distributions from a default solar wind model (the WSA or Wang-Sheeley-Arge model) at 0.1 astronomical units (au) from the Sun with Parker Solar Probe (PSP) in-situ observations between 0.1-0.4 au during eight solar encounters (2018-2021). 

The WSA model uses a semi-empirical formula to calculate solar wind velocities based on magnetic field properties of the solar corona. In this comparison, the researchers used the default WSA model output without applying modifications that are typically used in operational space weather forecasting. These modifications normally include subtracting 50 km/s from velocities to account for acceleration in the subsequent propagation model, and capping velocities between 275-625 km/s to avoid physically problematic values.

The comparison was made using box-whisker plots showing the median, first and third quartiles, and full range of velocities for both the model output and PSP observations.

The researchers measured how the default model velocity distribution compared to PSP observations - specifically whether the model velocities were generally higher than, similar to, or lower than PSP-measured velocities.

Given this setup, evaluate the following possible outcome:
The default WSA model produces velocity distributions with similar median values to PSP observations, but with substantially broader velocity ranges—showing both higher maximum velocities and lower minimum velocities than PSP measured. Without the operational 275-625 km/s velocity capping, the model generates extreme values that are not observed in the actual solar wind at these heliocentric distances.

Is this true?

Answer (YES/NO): NO